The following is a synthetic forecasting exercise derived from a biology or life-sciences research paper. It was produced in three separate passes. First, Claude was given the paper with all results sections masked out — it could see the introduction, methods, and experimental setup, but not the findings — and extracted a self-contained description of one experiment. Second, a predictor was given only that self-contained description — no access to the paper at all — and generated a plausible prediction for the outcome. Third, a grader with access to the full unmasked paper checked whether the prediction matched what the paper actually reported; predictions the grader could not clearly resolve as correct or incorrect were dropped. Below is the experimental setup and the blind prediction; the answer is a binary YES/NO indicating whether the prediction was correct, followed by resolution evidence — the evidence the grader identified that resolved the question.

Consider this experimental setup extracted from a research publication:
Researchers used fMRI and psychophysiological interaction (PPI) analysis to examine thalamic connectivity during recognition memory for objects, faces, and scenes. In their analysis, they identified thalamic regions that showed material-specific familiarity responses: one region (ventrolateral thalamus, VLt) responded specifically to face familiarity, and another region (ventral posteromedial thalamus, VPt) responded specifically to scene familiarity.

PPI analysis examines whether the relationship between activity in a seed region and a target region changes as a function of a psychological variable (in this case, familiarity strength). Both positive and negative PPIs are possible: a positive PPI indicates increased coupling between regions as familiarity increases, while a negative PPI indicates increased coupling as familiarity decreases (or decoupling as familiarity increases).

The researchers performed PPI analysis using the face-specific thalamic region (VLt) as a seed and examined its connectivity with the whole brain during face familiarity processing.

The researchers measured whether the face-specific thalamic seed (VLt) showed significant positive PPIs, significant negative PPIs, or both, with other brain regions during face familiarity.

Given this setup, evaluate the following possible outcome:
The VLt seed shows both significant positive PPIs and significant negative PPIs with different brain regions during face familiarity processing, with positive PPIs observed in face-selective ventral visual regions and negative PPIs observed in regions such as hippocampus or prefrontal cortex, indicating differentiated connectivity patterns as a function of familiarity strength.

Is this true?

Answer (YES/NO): NO